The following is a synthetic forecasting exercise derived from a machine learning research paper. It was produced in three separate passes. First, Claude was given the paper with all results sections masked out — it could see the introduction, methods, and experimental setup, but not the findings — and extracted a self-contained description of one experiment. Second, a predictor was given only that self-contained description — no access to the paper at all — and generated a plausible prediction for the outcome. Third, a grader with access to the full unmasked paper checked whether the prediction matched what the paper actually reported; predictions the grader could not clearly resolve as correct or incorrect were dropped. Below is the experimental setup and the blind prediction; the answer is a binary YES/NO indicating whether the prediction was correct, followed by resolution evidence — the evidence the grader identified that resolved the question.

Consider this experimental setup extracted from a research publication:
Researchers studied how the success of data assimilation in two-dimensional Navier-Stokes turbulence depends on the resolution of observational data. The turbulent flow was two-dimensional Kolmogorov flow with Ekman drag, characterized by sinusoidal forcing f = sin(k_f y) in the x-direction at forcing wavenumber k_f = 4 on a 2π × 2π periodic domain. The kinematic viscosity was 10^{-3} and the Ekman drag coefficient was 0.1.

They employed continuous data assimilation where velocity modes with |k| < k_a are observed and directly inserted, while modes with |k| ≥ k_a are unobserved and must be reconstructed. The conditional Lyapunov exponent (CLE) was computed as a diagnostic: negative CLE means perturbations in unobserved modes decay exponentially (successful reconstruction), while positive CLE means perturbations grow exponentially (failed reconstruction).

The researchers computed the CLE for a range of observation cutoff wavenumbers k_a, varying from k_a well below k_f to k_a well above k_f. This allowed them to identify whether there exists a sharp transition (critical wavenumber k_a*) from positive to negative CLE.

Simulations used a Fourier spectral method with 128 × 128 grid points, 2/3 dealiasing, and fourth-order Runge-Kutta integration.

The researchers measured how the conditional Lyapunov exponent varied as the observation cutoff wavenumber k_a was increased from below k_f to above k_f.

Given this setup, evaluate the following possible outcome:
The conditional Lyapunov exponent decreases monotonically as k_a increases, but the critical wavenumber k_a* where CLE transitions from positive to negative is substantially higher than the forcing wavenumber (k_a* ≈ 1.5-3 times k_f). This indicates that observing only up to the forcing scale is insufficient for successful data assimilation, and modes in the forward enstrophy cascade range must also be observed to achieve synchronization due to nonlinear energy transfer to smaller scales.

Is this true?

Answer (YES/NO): NO